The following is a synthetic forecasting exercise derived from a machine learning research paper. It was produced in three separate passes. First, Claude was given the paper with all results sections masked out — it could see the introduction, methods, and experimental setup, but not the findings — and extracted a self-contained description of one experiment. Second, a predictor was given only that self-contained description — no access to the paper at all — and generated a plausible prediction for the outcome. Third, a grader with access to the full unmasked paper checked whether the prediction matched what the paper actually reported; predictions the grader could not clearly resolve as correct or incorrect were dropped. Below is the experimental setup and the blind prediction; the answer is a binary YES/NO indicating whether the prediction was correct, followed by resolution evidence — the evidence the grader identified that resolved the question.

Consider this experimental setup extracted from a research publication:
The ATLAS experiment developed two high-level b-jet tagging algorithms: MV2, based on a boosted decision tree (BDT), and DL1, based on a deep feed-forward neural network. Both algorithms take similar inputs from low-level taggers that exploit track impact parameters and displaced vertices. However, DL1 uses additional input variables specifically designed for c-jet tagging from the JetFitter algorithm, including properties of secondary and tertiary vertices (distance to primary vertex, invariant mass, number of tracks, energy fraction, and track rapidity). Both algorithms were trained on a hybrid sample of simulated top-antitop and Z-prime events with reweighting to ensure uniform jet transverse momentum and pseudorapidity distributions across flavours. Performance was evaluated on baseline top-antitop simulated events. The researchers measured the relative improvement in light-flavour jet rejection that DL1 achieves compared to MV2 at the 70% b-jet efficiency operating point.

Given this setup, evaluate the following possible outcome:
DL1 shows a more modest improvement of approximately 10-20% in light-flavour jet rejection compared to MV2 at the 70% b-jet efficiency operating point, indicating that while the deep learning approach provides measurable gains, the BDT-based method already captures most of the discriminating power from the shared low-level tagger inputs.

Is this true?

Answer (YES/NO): NO